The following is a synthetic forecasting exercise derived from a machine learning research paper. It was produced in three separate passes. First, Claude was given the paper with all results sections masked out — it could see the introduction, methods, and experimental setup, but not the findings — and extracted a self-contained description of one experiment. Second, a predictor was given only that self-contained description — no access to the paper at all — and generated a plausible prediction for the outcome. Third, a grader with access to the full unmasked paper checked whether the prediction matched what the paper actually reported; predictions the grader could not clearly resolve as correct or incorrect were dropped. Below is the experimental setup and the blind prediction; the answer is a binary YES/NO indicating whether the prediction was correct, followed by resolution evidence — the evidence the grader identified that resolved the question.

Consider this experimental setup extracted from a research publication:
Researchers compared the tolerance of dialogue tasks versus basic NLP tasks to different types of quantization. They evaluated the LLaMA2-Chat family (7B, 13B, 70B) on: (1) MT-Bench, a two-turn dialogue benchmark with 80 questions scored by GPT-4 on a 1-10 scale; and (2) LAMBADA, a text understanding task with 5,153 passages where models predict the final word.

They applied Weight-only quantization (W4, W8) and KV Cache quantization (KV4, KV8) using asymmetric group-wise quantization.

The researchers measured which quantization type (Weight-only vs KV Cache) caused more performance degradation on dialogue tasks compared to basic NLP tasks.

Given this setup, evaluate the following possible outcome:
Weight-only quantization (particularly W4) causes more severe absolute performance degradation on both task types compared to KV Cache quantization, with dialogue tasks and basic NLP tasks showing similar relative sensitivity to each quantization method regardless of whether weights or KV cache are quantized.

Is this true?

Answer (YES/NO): NO